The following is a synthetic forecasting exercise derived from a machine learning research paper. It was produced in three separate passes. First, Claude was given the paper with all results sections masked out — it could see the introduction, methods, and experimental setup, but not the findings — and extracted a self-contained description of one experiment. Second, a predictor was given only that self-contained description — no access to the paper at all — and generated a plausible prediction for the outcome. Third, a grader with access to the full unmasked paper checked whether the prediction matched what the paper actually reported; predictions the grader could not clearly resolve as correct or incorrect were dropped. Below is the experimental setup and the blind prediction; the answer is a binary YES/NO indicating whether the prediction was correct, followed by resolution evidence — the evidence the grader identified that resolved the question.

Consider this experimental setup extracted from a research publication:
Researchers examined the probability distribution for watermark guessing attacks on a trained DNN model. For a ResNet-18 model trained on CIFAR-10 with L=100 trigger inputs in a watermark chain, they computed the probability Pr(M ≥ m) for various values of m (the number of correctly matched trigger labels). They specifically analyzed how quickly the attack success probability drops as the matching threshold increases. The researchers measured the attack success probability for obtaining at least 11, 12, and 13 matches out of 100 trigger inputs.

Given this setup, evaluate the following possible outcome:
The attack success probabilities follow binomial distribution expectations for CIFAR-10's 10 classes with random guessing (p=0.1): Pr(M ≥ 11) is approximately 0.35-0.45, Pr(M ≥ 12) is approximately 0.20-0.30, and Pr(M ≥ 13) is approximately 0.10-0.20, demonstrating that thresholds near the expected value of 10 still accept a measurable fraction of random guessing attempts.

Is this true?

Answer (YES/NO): NO